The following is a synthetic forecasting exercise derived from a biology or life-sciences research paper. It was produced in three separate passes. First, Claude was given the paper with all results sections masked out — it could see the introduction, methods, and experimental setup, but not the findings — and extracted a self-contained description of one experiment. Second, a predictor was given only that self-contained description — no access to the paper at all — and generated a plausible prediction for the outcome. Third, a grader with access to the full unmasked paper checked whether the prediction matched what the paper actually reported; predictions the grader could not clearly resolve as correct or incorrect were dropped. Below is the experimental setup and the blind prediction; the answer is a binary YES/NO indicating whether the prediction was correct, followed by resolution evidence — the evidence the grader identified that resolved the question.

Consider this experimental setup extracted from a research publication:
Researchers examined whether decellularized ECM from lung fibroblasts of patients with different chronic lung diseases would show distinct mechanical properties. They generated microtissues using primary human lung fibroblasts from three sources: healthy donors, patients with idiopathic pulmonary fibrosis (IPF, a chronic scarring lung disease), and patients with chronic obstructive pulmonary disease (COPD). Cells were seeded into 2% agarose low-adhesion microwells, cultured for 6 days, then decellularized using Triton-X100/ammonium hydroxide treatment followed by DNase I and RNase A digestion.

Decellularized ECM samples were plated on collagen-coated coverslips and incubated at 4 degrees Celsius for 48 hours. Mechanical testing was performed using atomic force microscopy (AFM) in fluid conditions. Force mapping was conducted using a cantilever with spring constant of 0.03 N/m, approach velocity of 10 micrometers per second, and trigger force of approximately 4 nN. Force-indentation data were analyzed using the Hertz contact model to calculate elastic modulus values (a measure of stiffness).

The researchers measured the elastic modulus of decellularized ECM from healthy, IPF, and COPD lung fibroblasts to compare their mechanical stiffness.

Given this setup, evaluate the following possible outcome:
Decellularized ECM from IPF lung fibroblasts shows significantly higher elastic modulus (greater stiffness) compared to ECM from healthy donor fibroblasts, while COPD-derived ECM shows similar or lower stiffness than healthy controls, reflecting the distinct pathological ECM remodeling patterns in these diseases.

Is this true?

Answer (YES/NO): NO